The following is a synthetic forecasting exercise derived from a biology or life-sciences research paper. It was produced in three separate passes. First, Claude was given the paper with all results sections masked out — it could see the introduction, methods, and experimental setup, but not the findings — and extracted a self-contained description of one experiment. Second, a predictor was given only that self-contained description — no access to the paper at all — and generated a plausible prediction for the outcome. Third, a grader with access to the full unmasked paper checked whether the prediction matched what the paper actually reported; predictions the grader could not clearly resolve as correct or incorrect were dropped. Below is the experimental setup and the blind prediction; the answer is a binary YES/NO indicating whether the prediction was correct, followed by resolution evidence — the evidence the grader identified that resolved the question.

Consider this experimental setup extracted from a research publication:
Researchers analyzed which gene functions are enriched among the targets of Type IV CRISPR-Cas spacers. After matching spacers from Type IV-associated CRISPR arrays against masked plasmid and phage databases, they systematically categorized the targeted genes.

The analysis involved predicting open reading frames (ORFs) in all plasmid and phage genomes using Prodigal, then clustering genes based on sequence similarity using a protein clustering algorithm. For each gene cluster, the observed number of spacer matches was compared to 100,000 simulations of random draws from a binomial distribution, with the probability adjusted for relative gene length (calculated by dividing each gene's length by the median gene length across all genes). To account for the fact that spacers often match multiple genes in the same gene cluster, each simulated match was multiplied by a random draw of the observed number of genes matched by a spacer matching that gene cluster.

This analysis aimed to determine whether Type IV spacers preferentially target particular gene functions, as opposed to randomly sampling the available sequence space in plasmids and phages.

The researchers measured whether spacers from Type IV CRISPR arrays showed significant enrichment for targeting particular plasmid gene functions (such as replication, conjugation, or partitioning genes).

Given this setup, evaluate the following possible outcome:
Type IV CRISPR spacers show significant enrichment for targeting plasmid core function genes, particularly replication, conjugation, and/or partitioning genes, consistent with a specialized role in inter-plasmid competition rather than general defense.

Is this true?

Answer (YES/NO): NO